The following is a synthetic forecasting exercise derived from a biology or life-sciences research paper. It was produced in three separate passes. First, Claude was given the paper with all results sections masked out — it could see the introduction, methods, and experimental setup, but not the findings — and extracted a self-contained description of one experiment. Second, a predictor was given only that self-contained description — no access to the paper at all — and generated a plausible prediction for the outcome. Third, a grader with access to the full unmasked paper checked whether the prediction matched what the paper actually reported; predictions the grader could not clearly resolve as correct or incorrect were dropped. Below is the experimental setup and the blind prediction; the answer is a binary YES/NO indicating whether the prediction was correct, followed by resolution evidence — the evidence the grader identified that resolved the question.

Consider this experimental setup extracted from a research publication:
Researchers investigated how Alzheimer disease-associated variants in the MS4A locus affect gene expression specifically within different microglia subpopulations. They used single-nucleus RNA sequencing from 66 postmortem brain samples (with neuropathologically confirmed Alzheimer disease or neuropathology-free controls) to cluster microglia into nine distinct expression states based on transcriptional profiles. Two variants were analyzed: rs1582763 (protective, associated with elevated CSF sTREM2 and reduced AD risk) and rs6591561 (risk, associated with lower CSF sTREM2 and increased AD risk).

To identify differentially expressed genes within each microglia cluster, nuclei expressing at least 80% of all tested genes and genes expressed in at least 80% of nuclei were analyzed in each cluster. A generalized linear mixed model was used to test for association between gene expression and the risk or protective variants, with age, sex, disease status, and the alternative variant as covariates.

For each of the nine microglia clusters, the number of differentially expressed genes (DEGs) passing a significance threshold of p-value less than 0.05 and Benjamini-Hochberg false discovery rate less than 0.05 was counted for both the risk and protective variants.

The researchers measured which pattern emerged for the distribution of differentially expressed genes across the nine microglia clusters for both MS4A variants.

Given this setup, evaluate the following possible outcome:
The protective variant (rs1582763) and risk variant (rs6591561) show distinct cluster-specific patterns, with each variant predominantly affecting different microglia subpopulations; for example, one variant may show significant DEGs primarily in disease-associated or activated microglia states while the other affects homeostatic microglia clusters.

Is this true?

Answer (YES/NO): NO